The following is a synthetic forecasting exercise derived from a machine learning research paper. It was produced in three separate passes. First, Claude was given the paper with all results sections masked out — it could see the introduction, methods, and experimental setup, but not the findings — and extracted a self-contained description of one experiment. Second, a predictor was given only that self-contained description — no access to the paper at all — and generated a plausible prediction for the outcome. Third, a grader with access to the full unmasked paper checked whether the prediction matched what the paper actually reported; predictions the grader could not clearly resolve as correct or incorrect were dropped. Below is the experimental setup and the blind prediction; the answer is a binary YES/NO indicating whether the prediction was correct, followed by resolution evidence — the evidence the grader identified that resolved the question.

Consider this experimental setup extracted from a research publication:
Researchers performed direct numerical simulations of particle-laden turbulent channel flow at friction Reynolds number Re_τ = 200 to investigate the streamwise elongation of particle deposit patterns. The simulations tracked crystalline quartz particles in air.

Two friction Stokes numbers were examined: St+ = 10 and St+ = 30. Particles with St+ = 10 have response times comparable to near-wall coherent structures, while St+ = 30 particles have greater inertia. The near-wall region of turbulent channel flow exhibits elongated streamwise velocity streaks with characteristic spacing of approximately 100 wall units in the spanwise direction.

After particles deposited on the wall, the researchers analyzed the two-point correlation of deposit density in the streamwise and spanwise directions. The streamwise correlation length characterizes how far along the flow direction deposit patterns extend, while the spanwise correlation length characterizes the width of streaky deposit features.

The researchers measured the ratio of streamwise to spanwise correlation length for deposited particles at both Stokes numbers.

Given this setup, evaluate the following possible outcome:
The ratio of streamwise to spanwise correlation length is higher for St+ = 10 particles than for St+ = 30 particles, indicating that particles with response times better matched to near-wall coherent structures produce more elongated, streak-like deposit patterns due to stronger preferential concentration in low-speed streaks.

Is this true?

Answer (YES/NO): NO